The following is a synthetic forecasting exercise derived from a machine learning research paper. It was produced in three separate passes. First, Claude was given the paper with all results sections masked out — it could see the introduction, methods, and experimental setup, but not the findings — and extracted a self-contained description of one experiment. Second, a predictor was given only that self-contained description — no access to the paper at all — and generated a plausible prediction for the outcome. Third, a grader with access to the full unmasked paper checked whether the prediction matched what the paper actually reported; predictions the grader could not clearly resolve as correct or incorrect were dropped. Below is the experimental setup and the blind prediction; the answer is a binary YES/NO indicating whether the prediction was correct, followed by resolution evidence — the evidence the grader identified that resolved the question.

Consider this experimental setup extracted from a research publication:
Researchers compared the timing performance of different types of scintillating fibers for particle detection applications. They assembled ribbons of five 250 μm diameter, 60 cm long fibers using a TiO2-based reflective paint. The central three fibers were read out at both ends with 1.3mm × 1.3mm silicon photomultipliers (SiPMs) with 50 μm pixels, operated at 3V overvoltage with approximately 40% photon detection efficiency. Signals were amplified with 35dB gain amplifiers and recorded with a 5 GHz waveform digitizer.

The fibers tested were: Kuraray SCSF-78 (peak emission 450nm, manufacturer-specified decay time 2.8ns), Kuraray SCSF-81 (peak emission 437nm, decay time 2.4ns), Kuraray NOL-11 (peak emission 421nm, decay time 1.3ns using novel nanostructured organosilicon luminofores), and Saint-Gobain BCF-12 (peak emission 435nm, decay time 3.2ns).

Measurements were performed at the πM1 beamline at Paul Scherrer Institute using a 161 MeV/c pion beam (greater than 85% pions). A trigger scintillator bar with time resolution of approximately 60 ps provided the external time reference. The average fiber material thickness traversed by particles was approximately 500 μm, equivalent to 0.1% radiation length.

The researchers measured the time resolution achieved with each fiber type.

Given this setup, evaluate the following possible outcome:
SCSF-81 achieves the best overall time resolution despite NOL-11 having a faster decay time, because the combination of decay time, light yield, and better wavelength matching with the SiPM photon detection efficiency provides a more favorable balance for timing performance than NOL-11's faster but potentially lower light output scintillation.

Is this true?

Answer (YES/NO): NO